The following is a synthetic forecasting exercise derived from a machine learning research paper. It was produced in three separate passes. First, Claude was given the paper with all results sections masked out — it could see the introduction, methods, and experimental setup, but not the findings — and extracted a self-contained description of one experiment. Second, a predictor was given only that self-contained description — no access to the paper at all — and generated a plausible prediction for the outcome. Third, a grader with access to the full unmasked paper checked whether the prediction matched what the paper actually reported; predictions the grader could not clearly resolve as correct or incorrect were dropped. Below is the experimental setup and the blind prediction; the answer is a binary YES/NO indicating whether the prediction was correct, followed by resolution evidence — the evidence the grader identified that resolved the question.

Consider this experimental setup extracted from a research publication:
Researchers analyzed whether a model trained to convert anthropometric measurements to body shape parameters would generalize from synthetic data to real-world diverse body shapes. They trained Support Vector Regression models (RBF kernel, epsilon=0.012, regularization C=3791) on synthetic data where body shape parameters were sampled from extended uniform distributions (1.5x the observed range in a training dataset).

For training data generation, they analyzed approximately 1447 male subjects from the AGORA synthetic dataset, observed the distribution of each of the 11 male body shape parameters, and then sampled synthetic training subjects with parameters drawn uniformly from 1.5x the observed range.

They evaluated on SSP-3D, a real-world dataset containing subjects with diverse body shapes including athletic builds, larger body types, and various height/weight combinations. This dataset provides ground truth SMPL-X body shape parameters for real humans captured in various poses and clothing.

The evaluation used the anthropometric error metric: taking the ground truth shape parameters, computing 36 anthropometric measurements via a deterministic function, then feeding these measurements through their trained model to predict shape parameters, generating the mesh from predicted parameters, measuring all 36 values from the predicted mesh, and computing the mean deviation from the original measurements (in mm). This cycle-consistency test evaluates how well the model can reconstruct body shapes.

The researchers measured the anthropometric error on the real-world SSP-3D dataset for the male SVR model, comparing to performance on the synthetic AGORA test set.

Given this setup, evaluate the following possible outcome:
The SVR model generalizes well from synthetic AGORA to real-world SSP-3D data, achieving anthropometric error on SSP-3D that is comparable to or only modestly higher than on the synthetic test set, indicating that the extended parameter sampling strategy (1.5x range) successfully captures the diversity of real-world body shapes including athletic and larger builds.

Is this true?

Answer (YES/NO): YES